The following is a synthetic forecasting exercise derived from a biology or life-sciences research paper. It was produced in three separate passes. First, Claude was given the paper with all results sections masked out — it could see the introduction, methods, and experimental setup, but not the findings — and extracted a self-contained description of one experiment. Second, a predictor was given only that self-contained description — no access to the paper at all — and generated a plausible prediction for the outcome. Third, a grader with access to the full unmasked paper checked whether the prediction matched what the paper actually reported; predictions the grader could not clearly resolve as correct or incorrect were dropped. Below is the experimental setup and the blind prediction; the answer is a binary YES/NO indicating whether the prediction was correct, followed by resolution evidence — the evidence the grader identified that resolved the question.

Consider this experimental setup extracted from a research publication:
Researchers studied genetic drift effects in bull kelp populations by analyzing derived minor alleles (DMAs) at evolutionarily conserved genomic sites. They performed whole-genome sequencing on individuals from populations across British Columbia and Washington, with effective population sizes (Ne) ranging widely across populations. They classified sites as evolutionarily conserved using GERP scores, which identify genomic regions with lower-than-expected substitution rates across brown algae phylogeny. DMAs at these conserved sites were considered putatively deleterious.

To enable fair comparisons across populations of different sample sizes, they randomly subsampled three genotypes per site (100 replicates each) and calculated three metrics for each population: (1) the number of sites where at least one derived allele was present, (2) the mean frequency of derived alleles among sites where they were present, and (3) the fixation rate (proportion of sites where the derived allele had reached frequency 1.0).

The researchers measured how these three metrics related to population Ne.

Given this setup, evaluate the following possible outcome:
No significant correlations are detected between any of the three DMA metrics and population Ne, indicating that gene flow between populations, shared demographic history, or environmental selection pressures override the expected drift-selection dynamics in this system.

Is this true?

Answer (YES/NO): NO